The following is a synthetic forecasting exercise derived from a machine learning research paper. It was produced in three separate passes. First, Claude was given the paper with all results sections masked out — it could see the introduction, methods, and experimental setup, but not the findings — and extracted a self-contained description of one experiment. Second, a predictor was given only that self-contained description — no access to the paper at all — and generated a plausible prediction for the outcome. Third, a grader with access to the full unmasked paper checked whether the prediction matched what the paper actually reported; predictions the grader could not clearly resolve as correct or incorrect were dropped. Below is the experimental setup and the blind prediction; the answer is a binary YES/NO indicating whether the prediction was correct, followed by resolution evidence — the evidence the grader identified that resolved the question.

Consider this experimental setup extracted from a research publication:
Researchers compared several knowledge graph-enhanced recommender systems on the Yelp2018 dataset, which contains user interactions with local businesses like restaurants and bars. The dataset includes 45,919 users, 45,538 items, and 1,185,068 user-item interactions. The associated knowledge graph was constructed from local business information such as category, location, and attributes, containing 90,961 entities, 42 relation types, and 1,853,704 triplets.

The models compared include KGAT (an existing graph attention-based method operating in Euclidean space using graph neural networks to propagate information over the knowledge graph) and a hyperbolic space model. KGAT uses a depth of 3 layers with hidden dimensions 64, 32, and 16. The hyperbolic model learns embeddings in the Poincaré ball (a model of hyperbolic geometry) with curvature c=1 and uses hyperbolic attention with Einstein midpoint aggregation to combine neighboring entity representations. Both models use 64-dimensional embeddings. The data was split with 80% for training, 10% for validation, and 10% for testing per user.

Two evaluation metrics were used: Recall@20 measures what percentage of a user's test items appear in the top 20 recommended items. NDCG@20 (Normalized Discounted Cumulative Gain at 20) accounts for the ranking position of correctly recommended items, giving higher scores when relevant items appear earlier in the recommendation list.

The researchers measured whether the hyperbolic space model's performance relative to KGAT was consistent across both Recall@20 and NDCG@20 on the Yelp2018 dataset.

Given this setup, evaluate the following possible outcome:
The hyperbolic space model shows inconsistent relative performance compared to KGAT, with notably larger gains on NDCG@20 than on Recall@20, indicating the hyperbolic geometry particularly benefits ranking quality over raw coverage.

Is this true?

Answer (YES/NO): NO